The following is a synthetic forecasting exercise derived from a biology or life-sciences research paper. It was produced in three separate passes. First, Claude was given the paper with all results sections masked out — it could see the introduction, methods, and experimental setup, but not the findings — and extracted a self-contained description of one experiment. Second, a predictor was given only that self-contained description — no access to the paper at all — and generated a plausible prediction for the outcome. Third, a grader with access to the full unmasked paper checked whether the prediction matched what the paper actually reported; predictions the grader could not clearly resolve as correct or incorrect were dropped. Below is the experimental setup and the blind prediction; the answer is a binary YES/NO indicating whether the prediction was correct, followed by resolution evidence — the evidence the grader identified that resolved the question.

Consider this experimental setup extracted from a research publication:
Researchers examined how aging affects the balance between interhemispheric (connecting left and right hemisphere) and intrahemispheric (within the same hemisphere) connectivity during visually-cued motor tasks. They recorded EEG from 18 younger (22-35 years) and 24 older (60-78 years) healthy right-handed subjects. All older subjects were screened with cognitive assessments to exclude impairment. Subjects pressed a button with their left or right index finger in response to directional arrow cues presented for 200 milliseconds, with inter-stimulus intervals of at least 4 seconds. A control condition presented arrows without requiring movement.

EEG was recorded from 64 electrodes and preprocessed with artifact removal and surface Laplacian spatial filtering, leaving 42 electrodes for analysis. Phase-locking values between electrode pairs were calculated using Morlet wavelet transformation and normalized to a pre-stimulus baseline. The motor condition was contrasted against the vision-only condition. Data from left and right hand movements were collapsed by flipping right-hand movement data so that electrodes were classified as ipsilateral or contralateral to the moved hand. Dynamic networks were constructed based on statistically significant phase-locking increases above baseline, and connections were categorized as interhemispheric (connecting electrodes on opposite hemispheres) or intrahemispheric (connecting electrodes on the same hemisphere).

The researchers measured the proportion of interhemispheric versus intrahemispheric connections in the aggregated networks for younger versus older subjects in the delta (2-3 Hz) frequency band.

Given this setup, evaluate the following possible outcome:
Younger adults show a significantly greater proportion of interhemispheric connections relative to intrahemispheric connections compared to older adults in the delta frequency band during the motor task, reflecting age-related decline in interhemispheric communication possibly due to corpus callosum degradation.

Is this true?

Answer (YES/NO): NO